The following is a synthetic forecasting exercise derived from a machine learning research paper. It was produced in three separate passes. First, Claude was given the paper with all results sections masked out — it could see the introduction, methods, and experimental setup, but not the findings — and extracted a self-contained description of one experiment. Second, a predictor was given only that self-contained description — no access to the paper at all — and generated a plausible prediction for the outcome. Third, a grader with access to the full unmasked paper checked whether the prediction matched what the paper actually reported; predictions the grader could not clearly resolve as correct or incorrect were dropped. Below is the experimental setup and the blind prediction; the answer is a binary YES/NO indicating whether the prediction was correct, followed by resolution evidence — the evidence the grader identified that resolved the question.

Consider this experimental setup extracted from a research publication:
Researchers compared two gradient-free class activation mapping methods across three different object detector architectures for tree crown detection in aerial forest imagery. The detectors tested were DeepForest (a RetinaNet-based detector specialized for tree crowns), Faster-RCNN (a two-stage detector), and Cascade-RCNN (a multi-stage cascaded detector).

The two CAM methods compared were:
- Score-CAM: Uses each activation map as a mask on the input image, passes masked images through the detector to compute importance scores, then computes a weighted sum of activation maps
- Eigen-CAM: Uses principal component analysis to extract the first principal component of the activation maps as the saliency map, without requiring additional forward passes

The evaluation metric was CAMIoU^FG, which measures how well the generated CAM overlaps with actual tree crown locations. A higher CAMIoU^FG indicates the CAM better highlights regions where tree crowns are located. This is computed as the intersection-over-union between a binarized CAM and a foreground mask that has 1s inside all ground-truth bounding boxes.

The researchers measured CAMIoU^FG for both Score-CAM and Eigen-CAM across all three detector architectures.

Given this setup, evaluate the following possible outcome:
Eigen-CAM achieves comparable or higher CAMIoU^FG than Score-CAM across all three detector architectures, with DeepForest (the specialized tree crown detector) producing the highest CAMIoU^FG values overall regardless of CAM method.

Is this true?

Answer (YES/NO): NO